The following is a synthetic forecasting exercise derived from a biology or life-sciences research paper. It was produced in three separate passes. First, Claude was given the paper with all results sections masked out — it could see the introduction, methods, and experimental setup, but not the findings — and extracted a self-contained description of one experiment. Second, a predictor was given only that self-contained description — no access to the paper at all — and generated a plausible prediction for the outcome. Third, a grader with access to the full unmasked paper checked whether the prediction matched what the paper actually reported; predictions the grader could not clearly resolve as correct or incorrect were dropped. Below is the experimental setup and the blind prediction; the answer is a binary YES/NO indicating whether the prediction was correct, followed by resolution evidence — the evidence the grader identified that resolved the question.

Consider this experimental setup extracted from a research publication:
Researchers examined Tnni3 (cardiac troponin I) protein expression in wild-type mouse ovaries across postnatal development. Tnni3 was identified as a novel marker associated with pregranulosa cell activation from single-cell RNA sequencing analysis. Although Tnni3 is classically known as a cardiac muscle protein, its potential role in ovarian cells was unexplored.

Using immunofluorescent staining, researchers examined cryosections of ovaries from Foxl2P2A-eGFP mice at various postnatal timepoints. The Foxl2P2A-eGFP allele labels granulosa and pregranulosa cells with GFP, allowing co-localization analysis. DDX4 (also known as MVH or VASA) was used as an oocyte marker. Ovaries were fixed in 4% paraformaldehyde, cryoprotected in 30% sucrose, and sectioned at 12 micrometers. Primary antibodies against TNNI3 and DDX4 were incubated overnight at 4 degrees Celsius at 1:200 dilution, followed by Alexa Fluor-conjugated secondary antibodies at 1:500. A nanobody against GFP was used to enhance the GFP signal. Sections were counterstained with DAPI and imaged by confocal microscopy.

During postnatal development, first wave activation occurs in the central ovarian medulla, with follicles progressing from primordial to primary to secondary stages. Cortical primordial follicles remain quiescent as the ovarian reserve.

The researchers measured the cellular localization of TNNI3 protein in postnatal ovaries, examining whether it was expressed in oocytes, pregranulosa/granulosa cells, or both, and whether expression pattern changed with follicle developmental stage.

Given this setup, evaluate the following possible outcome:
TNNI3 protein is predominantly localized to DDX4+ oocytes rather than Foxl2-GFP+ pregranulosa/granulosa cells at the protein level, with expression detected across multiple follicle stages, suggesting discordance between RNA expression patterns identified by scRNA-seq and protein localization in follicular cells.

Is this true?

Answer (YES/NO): NO